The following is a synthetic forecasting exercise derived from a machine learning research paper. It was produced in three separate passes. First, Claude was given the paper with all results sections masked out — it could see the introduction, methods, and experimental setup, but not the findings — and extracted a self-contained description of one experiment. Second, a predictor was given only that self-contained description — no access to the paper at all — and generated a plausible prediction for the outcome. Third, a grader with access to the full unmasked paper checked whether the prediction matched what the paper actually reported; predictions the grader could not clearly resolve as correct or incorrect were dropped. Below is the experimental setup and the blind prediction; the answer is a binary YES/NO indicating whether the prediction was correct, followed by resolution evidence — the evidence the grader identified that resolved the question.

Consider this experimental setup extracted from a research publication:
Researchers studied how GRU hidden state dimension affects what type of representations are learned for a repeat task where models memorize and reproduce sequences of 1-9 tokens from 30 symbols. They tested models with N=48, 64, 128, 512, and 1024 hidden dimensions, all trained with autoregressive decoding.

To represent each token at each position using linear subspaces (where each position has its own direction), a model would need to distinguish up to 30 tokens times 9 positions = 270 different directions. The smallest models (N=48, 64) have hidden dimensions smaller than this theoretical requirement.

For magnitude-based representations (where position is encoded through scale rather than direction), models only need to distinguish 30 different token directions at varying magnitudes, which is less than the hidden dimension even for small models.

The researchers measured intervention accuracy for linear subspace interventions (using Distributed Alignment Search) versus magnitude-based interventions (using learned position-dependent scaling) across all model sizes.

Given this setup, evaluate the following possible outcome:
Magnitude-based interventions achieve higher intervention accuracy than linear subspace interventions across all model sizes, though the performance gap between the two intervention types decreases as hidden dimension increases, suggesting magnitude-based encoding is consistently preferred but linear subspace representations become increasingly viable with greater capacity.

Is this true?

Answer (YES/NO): NO